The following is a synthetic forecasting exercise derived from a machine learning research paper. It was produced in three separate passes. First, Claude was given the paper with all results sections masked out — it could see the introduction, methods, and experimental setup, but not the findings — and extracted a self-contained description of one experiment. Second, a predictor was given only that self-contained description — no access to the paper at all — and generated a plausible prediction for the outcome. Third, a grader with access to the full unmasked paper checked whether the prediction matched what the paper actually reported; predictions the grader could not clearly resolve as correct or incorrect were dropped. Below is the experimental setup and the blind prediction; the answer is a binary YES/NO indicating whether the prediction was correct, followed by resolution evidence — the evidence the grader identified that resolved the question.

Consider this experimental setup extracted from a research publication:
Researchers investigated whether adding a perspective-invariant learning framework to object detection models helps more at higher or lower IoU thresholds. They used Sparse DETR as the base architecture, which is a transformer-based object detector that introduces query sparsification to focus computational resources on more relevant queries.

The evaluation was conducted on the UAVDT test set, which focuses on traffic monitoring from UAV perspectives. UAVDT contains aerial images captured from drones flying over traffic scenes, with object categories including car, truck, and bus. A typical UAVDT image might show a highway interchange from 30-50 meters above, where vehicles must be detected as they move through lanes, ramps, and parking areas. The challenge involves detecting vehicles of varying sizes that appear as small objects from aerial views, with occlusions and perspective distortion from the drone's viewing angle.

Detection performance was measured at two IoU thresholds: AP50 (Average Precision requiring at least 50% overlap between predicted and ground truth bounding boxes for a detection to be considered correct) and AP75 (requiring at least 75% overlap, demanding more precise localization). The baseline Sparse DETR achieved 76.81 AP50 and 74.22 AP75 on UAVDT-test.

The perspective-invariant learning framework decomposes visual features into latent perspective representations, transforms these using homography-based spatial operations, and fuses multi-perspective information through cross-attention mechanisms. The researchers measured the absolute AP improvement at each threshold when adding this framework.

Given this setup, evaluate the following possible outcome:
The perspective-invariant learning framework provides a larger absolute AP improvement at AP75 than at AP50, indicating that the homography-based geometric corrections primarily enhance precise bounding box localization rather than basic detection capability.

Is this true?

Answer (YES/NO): YES